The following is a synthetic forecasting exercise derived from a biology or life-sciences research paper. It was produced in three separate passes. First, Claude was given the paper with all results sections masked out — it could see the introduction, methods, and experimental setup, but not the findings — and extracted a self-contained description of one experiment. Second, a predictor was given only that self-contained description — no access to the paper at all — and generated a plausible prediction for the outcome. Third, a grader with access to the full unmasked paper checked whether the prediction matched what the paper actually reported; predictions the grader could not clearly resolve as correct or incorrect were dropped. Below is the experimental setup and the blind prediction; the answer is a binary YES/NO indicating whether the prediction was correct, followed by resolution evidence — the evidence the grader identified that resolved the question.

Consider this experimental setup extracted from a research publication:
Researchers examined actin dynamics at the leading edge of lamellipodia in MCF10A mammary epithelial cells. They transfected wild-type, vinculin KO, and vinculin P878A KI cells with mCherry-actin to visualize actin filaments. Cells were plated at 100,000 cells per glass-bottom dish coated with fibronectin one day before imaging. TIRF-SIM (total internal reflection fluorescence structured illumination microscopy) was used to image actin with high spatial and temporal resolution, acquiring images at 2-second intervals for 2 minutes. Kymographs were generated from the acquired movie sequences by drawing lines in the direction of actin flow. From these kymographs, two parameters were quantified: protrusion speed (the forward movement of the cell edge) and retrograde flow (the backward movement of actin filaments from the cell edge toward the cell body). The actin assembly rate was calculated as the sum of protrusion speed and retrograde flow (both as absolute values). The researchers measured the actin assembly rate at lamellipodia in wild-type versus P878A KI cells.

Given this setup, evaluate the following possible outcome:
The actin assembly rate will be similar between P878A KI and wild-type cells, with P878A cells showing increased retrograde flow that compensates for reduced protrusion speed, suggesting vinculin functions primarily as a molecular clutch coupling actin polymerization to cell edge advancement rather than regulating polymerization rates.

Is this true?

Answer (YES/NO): NO